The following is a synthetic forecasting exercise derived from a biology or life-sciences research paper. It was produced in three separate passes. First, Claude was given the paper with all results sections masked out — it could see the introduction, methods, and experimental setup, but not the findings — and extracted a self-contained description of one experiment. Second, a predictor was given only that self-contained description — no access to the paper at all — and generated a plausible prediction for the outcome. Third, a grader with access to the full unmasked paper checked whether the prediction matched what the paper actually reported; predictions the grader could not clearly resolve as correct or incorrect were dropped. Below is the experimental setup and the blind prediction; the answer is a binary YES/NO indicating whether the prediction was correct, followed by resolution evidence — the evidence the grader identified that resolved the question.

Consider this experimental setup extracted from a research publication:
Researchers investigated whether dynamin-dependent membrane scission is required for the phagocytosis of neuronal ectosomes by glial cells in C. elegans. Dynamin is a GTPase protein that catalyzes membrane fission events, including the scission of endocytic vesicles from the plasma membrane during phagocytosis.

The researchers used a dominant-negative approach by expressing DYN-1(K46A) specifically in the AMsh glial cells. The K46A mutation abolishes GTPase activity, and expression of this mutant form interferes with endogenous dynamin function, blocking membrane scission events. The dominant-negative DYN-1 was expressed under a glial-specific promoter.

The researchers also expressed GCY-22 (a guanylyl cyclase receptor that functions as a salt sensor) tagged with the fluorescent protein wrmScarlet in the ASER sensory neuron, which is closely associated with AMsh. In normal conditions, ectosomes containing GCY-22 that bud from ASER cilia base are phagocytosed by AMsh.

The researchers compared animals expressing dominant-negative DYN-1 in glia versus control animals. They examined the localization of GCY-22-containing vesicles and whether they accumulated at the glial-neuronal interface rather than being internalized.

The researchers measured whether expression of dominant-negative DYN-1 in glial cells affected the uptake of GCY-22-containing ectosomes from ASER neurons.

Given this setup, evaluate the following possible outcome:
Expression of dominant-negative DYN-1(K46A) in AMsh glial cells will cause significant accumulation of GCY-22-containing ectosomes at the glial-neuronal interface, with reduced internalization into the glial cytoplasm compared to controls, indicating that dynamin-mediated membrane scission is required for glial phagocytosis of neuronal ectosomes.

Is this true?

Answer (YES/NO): NO